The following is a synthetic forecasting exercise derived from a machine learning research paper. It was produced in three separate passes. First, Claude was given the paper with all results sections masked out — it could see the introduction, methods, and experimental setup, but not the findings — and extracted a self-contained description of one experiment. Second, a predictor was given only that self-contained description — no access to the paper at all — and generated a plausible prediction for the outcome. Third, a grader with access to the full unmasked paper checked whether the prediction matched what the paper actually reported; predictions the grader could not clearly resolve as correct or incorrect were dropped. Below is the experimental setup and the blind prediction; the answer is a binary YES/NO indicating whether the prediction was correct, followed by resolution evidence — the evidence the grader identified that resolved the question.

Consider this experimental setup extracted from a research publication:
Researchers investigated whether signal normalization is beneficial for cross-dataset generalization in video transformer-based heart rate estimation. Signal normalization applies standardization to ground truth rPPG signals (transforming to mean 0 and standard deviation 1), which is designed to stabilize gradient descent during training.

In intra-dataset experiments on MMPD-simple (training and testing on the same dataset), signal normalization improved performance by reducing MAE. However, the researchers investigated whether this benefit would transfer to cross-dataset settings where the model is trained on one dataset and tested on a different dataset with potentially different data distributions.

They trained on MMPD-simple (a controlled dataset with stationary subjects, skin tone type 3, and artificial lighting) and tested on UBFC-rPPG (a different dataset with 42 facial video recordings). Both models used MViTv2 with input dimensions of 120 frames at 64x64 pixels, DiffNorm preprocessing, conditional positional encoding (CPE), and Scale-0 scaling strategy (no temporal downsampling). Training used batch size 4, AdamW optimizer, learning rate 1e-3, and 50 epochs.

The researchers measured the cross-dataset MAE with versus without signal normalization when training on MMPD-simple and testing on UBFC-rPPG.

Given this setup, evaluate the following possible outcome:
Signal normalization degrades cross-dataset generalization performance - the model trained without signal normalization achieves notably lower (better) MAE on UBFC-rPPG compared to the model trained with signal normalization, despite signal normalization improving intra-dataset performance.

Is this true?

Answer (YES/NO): YES